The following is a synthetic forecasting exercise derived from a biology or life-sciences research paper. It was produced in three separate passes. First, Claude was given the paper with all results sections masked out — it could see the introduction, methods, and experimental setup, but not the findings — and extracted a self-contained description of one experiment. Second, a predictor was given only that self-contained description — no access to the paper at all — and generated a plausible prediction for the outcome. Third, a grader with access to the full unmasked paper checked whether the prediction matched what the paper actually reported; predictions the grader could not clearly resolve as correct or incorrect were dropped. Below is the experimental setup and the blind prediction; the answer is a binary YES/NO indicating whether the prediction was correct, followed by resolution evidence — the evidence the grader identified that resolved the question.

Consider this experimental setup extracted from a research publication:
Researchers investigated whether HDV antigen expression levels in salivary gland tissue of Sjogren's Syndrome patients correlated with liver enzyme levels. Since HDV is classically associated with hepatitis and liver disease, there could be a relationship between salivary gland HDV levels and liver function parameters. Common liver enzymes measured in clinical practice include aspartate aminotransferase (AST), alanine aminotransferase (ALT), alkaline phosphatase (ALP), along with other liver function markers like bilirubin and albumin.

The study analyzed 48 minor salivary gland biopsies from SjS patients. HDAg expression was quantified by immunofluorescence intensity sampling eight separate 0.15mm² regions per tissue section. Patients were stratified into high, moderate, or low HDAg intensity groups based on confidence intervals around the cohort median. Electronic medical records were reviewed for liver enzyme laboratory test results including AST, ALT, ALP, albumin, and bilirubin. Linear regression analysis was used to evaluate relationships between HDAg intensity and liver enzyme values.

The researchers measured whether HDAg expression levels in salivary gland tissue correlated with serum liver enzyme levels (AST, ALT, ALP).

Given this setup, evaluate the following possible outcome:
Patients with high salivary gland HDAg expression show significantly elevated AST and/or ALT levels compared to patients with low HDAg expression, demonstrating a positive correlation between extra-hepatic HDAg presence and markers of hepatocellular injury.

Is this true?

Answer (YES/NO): NO